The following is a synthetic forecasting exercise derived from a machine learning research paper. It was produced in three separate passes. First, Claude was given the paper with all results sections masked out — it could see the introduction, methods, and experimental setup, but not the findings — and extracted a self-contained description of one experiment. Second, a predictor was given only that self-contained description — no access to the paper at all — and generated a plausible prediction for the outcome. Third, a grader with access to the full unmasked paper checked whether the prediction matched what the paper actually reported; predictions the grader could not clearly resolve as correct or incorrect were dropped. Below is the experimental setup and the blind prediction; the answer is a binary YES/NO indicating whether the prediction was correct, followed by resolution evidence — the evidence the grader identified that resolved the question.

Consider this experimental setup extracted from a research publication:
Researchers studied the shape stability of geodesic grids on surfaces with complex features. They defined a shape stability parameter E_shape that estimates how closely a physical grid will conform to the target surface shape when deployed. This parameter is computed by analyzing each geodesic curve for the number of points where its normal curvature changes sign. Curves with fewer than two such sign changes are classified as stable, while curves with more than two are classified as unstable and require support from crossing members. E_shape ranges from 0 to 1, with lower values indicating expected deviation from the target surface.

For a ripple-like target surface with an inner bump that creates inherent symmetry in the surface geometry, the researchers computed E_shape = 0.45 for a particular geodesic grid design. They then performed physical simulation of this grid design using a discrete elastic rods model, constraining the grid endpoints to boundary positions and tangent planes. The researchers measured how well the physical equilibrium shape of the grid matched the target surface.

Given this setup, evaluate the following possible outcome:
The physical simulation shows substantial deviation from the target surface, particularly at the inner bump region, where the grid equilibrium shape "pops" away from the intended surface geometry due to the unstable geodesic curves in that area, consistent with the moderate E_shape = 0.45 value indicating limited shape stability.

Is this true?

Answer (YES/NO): YES